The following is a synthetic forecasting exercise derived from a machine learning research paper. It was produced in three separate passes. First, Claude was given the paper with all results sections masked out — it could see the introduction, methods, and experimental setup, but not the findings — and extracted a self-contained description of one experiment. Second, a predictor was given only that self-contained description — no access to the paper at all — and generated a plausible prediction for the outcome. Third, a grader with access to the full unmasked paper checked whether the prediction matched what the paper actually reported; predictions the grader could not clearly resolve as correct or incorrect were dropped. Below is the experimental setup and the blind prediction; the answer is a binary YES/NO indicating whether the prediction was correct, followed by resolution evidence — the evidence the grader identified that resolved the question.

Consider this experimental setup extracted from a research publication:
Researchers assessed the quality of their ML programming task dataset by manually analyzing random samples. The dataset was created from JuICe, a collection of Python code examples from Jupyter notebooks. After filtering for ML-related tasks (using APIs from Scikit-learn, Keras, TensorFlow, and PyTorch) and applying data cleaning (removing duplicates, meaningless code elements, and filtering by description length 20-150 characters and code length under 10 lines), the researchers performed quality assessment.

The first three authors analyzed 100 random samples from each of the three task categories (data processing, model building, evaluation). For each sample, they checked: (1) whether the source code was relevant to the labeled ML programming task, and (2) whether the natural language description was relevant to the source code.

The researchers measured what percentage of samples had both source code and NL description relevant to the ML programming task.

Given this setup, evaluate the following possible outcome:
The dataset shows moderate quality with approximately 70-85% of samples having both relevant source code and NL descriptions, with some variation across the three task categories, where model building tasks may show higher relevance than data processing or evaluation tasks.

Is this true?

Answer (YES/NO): NO